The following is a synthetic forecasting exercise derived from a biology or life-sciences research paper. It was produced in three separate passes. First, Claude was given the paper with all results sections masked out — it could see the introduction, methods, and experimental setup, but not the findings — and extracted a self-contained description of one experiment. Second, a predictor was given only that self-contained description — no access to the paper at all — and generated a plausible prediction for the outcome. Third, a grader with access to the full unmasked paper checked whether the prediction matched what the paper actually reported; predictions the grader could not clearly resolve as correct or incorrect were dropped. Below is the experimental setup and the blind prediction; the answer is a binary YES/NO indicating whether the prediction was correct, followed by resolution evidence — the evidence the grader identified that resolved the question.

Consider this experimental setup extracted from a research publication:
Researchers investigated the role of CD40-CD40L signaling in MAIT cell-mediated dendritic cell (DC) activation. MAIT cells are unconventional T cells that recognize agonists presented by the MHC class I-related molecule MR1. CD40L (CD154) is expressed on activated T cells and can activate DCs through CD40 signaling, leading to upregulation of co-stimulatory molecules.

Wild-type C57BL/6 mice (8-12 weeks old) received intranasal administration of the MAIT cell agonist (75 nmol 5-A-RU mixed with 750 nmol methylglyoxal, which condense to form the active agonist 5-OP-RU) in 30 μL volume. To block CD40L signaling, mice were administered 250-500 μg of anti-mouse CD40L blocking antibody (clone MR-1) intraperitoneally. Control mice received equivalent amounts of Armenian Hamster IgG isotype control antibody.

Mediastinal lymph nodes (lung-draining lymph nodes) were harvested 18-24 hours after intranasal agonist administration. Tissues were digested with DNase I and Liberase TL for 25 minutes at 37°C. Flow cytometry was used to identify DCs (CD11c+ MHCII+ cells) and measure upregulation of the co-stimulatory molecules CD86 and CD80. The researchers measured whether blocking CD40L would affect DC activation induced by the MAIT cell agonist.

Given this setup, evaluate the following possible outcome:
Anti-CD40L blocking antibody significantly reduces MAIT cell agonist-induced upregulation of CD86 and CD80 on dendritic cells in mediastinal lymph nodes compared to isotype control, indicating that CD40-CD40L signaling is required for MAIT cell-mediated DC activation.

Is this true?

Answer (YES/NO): YES